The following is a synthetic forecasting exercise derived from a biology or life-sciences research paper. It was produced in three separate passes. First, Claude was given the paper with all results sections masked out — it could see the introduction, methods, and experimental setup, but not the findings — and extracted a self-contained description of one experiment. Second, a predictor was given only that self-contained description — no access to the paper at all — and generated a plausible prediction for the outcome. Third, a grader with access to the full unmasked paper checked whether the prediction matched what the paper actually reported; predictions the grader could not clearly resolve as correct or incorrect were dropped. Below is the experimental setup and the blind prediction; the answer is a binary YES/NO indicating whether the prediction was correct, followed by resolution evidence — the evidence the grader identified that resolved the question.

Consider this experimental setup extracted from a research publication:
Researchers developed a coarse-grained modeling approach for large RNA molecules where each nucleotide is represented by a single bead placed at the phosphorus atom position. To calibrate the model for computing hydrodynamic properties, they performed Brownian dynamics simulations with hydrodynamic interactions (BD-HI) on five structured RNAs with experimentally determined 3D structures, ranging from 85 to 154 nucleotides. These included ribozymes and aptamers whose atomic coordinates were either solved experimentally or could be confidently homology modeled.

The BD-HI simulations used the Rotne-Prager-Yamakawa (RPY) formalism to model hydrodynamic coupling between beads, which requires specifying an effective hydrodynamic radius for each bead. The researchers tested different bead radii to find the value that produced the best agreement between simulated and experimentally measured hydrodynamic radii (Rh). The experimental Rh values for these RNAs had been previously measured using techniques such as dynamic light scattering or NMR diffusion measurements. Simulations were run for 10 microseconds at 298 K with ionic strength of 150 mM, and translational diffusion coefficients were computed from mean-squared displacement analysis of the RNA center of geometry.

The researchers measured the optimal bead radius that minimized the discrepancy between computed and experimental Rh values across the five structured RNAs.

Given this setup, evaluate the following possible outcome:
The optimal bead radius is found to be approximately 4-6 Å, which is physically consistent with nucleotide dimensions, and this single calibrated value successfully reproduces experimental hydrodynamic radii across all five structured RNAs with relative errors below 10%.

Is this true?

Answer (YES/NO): YES